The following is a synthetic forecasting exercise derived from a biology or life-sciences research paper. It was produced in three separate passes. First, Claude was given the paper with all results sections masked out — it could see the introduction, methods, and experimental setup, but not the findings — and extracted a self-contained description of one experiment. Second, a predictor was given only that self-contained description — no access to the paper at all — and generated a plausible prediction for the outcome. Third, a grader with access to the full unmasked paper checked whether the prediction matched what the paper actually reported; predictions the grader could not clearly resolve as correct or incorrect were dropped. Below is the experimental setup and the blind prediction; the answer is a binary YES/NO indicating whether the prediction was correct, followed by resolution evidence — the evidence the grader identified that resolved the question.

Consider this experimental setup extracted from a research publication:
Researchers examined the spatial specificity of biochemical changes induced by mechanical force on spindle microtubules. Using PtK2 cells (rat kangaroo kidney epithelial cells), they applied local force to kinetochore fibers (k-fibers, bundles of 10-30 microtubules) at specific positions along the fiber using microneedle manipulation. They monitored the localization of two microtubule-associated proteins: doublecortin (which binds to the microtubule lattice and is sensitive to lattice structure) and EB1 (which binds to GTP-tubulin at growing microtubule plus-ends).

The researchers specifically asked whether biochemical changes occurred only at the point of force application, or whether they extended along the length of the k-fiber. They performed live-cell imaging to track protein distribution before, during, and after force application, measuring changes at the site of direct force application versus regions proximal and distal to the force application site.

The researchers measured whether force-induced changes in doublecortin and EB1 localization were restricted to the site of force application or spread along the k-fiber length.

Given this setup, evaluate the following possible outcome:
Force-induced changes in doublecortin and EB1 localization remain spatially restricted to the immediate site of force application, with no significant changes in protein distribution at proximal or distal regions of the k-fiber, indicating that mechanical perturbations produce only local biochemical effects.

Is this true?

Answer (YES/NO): NO